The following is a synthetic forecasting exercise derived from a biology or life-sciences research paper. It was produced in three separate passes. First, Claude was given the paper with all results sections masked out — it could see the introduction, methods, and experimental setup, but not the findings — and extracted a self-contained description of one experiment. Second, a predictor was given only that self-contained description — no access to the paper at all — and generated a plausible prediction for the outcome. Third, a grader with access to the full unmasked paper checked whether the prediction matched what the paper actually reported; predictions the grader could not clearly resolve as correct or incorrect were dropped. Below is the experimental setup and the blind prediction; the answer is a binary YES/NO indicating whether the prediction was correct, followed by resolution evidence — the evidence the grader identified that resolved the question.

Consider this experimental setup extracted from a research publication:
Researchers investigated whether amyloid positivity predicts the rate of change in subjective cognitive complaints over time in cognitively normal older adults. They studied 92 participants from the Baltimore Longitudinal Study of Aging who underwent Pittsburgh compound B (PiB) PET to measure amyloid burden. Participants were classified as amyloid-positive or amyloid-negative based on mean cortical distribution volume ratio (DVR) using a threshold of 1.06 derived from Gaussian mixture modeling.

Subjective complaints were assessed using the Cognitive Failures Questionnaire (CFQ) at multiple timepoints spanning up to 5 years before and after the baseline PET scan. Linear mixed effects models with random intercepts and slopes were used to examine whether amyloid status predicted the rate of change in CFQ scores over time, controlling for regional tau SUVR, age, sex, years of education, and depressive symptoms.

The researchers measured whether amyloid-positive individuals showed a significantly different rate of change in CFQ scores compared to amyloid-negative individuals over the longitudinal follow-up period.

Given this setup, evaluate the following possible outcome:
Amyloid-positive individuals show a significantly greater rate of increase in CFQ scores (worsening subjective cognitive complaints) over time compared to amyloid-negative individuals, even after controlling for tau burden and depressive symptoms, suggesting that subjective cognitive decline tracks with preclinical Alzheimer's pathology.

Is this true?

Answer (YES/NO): NO